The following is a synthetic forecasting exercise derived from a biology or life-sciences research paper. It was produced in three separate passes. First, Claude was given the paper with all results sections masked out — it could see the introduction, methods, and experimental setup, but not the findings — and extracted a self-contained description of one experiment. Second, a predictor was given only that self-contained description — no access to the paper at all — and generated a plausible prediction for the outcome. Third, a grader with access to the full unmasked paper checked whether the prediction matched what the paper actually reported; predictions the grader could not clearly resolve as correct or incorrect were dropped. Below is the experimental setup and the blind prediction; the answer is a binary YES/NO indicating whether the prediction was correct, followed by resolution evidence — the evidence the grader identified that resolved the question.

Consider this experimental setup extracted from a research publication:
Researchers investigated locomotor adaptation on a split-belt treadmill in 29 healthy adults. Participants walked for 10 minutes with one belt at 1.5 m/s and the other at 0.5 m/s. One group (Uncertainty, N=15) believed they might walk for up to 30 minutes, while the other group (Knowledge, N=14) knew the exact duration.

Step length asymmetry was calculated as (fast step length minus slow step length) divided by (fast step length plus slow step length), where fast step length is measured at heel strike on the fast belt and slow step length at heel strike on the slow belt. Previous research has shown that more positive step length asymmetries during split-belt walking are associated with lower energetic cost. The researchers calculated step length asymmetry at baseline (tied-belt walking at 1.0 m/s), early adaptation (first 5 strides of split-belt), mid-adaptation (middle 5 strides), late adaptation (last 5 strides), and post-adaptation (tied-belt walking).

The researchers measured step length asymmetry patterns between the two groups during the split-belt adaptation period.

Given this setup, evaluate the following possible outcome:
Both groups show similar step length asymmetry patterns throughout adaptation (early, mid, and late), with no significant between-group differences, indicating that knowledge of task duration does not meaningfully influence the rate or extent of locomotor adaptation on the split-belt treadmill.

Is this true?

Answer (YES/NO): YES